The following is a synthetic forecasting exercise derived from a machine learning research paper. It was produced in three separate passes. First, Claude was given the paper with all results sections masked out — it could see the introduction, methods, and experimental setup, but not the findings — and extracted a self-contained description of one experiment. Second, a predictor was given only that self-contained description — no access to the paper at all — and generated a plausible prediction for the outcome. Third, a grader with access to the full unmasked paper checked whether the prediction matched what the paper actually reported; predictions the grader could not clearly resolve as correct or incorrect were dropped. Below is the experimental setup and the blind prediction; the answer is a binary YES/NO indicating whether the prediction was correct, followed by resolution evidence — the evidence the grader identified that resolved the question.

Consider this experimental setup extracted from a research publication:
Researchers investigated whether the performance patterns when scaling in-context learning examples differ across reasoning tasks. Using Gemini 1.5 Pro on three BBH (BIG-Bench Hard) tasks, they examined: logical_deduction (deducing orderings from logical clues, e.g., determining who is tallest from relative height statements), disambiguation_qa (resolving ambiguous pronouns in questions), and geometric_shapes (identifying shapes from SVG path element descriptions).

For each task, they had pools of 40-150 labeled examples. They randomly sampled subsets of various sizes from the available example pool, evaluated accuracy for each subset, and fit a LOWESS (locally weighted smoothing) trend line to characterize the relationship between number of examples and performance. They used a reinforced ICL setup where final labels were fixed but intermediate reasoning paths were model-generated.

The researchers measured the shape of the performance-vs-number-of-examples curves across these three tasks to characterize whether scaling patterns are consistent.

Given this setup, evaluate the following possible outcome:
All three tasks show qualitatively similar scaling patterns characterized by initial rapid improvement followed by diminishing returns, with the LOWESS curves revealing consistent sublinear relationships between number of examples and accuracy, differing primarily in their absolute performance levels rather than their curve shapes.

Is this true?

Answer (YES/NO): NO